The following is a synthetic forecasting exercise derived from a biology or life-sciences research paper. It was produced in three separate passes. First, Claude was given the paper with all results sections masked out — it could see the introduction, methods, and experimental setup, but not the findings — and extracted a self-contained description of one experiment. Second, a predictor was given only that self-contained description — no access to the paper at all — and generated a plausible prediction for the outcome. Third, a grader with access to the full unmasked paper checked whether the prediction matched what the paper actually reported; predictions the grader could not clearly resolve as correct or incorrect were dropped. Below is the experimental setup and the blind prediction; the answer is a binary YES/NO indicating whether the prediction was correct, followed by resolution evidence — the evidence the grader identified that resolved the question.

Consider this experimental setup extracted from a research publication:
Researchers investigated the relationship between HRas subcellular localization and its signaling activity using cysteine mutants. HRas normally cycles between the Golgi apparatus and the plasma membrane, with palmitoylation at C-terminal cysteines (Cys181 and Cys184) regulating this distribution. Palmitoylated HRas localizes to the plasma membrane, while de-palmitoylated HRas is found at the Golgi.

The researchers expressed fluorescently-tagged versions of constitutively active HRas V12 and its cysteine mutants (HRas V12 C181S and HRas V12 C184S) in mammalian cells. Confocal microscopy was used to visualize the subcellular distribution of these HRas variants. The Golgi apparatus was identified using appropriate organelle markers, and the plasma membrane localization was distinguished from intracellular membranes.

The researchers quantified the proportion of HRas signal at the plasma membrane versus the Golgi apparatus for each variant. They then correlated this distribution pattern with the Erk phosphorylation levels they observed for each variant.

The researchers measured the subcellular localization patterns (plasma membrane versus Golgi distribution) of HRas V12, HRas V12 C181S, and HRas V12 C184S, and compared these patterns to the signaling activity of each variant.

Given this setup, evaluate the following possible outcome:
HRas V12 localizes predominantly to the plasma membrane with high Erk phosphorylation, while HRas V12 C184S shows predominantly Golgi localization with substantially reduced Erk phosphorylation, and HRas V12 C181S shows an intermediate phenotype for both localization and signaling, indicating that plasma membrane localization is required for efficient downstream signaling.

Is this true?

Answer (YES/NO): NO